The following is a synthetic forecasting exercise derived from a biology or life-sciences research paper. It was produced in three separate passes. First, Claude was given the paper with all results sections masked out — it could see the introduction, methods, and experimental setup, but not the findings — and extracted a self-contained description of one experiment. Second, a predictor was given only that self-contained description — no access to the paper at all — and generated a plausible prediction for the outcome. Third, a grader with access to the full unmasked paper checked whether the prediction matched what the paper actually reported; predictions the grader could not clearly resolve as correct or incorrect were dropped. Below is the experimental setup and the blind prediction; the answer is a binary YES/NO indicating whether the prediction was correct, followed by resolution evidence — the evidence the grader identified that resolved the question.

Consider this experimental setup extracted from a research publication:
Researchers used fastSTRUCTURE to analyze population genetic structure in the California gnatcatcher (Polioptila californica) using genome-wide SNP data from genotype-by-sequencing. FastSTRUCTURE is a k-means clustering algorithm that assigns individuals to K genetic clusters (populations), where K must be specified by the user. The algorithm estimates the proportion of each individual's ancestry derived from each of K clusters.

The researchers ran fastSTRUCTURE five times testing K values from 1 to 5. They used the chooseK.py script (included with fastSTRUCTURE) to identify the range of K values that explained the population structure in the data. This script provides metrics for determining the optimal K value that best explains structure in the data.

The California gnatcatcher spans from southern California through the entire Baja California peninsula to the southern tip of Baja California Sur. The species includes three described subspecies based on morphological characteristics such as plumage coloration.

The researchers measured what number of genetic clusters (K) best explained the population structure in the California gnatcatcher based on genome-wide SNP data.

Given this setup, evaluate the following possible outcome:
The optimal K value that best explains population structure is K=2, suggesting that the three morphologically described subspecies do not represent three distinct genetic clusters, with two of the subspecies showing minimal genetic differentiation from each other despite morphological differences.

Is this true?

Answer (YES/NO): NO